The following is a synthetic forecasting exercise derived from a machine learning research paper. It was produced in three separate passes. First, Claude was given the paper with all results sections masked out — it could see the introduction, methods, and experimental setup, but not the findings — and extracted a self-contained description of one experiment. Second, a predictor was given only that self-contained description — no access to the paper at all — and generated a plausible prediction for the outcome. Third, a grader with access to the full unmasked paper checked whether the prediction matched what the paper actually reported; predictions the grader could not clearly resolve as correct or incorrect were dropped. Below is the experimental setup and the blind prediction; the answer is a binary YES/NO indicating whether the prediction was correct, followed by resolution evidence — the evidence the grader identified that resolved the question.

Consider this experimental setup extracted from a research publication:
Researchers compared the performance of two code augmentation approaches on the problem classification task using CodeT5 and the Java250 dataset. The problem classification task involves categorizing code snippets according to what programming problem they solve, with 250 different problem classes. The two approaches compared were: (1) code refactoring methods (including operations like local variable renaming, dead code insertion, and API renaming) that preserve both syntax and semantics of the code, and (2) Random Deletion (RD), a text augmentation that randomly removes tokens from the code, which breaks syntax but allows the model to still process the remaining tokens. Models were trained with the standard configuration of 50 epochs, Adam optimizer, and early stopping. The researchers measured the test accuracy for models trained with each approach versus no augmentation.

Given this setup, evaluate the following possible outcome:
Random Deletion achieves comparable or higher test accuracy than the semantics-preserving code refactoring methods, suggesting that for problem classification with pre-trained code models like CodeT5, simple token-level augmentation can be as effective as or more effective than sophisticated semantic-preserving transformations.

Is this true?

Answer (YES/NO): YES